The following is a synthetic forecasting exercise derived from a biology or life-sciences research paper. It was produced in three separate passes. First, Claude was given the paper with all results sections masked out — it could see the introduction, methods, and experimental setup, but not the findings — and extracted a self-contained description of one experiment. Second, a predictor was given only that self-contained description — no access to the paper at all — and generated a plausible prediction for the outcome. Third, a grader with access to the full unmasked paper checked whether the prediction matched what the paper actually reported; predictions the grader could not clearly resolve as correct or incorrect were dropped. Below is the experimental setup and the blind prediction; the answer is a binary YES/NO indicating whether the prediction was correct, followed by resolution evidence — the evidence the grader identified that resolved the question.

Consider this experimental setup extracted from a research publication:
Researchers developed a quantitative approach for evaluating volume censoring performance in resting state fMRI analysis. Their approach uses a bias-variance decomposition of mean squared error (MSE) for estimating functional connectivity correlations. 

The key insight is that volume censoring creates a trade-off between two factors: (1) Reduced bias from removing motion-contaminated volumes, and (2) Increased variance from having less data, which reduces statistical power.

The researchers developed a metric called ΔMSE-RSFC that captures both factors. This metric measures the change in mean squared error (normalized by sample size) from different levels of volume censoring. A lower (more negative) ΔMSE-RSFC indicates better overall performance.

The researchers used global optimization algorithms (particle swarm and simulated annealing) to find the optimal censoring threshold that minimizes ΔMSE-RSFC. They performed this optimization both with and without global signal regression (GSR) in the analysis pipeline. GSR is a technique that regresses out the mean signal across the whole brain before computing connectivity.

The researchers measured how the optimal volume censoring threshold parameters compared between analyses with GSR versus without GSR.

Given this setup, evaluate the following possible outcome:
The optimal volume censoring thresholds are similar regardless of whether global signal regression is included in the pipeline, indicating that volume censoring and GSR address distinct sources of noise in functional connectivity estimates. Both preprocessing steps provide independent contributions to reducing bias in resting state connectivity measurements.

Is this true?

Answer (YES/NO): NO